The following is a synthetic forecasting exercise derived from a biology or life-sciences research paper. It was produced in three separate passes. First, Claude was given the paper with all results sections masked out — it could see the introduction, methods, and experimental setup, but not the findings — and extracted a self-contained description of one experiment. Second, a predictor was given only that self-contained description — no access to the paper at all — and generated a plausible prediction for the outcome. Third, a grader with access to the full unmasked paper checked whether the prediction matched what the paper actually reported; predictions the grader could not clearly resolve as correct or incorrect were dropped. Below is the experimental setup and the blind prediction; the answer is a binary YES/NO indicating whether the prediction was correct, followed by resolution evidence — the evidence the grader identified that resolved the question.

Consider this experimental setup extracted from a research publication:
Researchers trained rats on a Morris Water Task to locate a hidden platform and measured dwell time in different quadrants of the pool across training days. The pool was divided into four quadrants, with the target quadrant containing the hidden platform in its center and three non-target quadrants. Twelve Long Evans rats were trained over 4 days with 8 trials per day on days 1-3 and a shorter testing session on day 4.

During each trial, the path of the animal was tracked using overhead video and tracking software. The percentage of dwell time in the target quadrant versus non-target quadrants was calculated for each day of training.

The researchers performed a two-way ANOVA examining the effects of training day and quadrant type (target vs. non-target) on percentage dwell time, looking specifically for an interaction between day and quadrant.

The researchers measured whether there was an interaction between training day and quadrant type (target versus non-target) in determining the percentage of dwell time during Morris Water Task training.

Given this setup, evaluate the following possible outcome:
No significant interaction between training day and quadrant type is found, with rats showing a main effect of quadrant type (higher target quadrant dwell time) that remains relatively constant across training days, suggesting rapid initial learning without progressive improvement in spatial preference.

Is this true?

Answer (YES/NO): NO